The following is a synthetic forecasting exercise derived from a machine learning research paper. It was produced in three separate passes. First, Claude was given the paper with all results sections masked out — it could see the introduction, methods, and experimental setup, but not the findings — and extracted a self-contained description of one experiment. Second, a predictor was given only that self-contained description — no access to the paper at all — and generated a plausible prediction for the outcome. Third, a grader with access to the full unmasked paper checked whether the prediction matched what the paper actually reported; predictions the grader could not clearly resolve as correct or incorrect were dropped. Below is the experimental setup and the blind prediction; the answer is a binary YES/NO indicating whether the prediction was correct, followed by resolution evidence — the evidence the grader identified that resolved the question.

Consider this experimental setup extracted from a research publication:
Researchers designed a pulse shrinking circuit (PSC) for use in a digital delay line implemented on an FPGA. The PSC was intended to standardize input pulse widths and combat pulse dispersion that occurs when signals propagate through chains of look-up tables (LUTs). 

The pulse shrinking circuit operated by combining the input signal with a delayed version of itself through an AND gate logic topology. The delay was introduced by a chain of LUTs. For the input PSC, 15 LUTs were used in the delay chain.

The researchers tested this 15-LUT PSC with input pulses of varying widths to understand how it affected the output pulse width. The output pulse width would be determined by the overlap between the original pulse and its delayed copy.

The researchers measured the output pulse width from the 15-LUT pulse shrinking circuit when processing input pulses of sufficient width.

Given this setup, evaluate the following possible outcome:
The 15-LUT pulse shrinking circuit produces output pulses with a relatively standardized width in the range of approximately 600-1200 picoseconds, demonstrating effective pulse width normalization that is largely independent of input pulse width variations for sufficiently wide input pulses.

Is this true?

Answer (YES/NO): NO